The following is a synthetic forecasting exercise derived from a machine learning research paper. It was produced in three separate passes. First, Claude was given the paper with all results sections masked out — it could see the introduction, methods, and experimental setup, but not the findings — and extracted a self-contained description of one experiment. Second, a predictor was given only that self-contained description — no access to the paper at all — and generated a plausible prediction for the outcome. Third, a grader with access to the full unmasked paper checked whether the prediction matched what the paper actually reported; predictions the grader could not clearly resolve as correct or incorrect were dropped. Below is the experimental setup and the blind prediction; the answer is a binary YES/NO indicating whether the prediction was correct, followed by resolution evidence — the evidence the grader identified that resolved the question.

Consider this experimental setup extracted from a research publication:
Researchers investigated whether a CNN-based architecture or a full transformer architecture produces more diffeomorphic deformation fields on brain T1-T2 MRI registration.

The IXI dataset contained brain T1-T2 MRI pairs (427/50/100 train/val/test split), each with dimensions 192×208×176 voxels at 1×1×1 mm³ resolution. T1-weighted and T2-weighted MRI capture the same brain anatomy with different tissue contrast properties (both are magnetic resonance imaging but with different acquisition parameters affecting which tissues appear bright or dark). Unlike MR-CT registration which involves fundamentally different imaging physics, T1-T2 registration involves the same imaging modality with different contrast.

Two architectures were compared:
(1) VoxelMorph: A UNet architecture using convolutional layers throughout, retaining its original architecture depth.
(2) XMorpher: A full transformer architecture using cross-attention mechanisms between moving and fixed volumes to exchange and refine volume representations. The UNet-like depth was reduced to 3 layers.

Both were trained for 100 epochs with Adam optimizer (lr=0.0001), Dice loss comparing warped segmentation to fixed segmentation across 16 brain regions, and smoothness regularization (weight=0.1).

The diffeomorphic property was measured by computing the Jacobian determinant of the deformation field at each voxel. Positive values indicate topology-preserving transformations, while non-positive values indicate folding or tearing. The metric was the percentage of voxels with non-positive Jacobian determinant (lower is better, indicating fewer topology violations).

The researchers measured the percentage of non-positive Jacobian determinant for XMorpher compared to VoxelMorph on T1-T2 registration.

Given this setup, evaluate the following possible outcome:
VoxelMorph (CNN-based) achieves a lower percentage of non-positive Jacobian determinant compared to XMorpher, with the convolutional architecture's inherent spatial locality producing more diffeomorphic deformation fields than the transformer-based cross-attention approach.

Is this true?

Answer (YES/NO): YES